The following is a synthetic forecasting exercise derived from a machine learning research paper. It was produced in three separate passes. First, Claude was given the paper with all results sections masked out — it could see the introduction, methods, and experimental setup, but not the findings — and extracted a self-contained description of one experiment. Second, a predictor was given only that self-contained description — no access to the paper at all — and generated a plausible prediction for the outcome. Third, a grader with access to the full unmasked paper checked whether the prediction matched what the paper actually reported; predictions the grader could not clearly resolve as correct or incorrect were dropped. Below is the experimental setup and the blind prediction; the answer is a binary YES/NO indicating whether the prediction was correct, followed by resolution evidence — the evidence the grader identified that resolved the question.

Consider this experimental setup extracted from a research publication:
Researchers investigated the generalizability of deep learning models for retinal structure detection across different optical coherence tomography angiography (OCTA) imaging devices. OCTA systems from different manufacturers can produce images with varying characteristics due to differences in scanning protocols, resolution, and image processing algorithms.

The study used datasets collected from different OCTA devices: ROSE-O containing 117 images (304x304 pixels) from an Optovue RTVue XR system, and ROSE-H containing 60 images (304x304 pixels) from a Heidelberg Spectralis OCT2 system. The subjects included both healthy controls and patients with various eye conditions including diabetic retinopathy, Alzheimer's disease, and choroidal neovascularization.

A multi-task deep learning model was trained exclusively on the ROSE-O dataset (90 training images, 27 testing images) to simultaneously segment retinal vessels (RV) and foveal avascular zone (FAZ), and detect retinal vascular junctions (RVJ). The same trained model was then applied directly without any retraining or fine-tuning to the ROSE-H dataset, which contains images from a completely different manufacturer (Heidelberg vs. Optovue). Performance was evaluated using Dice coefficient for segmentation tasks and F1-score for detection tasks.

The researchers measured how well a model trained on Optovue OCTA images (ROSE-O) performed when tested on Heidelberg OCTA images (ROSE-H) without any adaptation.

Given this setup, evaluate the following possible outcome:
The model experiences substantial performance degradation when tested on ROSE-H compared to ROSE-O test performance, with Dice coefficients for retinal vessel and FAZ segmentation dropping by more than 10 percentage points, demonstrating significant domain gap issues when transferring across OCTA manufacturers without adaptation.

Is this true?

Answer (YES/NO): NO